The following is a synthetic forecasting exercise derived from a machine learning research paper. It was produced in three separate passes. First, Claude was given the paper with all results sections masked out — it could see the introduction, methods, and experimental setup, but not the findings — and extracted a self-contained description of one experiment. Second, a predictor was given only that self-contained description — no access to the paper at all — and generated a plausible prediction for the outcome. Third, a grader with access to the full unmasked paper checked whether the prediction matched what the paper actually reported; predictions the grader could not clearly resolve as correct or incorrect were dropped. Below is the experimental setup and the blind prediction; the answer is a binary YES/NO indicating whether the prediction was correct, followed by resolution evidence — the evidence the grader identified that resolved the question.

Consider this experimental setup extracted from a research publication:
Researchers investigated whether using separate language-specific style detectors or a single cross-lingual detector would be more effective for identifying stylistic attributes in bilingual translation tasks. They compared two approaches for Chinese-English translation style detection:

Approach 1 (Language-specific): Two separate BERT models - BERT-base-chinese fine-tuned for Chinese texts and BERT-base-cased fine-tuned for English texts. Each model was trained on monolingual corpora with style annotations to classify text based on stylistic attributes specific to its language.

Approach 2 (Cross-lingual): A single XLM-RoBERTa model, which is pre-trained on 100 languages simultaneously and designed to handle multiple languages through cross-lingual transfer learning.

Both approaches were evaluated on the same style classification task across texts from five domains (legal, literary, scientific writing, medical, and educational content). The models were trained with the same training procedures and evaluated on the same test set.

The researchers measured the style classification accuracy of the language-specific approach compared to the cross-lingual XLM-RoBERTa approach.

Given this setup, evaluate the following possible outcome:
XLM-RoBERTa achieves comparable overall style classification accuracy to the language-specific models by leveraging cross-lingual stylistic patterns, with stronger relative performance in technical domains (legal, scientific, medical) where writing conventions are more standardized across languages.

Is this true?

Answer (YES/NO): NO